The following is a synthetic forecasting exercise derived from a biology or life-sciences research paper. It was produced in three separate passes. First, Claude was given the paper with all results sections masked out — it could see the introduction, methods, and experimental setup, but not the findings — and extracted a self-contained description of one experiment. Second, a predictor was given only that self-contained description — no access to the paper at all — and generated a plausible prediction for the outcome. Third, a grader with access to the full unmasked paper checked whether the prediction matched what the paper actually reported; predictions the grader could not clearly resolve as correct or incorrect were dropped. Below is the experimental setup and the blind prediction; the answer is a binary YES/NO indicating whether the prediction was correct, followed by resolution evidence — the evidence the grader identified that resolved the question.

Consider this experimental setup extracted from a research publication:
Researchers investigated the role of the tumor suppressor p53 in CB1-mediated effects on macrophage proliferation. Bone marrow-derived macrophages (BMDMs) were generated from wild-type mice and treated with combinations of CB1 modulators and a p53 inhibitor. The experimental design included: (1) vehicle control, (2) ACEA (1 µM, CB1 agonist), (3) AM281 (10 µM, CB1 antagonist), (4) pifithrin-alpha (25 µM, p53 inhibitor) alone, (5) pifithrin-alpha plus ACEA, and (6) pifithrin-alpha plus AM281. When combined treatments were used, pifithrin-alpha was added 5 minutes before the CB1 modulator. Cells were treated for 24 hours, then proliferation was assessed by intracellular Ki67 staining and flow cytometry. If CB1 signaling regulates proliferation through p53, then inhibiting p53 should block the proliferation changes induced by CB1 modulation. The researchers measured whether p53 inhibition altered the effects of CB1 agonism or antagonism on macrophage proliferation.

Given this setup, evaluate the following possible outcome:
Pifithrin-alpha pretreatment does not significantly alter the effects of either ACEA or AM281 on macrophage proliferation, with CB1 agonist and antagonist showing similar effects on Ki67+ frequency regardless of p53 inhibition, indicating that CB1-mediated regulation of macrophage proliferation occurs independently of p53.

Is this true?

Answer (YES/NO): NO